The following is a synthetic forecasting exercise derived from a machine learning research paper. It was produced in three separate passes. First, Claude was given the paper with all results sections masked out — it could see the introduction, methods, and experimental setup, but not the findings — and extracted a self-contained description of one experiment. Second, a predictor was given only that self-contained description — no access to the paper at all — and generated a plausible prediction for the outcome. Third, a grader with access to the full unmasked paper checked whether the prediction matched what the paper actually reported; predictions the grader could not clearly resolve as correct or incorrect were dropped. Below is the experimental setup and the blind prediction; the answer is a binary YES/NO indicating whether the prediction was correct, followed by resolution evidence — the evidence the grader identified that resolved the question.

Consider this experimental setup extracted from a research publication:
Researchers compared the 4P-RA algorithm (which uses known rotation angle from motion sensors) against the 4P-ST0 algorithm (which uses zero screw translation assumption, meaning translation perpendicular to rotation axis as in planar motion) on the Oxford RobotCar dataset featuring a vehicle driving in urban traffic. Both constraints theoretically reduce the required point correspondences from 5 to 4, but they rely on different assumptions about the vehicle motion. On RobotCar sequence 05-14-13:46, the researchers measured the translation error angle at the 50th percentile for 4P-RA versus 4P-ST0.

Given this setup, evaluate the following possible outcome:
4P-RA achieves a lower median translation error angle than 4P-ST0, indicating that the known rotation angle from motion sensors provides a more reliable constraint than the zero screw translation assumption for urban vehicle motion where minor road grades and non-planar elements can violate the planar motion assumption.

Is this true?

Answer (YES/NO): NO